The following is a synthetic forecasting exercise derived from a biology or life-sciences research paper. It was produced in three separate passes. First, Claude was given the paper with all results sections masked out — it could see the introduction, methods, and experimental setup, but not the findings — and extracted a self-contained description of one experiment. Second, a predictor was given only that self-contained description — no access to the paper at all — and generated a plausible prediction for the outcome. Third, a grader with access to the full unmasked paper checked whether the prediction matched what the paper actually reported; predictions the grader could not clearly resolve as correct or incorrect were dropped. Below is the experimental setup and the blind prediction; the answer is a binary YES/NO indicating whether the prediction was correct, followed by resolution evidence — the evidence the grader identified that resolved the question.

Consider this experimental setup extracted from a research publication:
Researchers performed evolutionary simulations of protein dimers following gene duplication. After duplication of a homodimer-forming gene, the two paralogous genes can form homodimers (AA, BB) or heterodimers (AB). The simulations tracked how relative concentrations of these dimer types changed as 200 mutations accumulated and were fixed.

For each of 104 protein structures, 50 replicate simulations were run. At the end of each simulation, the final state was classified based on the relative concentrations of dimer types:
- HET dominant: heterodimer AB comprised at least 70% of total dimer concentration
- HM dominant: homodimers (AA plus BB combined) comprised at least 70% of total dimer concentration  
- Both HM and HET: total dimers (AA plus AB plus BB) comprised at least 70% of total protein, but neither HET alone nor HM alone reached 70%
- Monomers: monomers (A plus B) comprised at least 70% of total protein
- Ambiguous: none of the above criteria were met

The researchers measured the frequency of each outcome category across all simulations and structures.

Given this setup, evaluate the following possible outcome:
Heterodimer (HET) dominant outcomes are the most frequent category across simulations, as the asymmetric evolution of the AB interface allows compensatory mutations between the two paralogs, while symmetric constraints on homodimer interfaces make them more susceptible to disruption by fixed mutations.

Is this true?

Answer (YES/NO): YES